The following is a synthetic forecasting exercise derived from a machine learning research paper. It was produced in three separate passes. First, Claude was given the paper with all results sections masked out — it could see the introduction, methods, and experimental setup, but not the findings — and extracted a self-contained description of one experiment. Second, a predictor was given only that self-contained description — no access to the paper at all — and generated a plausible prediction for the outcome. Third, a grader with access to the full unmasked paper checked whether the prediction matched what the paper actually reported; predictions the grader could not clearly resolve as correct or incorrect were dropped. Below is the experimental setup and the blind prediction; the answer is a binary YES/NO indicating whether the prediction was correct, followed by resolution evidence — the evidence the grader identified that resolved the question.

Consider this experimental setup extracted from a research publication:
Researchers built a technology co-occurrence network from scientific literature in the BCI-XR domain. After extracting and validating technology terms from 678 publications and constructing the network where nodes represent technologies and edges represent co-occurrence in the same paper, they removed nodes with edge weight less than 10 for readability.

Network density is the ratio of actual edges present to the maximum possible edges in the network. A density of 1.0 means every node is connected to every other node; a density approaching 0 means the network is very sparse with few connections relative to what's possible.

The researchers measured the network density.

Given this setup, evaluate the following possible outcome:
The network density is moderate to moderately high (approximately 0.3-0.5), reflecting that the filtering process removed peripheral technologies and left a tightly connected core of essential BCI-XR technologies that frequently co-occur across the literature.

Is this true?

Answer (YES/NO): NO